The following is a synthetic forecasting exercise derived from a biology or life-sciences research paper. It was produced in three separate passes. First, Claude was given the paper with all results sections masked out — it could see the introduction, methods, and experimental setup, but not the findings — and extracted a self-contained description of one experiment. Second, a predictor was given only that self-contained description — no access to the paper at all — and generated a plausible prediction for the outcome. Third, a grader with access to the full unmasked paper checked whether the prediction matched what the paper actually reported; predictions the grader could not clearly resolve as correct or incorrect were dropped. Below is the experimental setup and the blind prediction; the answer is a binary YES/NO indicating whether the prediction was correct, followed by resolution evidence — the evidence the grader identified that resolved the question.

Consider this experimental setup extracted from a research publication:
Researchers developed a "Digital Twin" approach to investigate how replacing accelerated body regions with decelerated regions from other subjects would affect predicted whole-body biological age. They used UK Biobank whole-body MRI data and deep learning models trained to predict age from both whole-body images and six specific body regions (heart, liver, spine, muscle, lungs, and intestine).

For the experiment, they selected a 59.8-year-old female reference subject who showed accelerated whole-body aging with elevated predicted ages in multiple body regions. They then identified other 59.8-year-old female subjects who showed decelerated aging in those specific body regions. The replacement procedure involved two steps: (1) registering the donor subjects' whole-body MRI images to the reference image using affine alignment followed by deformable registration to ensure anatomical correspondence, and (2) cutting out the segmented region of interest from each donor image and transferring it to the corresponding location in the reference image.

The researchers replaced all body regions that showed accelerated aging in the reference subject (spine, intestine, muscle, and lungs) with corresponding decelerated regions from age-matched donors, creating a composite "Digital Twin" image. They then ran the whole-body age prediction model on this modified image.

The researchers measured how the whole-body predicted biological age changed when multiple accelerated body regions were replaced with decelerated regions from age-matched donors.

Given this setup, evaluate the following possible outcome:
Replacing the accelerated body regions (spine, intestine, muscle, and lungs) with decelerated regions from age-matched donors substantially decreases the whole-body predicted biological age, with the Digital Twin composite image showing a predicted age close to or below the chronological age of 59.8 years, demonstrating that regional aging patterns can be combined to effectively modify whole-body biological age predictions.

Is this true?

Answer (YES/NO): NO